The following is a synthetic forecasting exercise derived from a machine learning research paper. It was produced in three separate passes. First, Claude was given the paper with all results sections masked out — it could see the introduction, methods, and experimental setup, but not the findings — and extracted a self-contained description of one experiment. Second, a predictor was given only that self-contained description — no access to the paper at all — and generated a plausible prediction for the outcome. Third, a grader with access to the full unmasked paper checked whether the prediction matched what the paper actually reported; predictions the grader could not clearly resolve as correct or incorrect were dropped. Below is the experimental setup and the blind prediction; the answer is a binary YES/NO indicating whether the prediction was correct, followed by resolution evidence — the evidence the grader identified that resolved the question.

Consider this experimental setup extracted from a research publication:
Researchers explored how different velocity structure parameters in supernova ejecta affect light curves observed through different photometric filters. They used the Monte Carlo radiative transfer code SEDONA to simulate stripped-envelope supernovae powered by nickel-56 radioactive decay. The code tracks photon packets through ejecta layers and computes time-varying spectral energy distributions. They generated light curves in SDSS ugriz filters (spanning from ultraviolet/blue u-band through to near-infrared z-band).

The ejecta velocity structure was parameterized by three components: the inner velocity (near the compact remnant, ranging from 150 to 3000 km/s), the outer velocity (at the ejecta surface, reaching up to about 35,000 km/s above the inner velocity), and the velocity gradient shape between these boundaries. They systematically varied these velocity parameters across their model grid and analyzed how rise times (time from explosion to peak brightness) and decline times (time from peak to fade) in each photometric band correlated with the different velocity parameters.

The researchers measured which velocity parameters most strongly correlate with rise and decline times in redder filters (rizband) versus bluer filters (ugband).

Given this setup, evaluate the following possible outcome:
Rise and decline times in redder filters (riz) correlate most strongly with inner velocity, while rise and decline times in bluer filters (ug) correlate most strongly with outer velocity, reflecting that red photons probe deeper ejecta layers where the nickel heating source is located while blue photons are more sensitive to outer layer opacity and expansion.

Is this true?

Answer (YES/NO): NO